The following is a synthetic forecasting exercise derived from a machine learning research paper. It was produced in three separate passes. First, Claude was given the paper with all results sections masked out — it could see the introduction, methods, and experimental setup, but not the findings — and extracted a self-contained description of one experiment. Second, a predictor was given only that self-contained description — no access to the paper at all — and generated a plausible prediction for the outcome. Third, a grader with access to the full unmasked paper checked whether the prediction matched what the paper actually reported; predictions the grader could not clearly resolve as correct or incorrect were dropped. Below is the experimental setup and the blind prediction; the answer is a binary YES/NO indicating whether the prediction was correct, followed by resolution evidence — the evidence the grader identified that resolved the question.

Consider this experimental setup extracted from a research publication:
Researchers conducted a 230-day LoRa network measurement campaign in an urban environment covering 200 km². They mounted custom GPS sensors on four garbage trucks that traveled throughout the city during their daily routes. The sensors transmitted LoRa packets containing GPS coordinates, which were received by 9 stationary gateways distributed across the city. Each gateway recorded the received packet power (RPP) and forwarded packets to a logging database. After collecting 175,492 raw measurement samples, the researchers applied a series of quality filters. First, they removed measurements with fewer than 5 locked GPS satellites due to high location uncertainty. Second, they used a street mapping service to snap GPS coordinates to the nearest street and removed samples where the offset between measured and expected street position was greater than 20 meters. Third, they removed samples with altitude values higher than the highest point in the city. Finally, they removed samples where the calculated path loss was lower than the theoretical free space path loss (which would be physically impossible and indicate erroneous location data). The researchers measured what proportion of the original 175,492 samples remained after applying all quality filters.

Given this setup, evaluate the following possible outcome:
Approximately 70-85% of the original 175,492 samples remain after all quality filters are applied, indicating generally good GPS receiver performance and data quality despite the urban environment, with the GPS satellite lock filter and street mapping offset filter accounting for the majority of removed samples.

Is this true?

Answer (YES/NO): NO